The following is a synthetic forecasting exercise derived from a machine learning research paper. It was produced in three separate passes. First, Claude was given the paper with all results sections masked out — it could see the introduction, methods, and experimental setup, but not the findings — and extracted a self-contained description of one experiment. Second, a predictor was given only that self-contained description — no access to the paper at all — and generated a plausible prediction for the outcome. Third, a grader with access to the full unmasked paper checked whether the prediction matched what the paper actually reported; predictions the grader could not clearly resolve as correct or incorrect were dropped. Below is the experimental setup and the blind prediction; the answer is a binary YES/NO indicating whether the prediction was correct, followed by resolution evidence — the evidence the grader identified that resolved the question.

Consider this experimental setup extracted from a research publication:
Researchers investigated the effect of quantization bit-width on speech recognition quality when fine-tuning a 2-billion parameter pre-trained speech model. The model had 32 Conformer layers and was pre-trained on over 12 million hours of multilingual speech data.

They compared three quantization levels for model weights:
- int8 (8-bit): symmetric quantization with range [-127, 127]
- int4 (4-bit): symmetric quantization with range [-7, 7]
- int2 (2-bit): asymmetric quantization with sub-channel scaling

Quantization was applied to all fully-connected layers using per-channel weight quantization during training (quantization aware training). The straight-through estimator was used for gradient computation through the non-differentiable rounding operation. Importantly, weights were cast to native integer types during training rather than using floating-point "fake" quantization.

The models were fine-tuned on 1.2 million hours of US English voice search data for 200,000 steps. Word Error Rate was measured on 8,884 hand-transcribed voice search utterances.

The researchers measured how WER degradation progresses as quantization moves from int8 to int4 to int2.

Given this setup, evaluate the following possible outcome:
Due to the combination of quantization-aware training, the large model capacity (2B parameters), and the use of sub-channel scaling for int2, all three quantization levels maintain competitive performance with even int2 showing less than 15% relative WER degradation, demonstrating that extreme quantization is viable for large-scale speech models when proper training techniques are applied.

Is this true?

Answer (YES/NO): NO